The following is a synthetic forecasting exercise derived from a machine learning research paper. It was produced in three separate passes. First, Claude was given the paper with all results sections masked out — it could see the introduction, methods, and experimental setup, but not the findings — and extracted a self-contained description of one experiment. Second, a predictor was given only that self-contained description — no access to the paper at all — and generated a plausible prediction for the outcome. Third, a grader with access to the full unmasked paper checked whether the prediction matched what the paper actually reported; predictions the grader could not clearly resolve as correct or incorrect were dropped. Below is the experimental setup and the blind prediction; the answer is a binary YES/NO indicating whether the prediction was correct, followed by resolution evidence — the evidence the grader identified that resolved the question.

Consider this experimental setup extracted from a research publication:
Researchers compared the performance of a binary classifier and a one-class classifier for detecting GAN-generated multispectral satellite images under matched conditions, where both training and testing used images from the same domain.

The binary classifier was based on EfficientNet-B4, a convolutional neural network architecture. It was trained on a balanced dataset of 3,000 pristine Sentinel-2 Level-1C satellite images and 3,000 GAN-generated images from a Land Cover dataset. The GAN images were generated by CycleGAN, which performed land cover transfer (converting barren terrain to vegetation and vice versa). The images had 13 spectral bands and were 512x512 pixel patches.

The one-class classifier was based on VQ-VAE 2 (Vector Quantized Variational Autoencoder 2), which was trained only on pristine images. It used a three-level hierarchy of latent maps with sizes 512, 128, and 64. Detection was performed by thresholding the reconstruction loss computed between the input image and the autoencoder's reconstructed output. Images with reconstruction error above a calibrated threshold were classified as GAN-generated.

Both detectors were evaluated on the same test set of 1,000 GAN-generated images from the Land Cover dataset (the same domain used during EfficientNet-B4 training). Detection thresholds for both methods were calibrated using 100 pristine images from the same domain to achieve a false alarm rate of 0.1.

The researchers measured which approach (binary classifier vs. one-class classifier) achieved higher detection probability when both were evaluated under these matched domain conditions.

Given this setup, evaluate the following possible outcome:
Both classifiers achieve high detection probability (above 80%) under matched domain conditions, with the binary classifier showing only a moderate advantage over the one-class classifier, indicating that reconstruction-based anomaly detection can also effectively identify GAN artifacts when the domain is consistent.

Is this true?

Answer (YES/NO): NO